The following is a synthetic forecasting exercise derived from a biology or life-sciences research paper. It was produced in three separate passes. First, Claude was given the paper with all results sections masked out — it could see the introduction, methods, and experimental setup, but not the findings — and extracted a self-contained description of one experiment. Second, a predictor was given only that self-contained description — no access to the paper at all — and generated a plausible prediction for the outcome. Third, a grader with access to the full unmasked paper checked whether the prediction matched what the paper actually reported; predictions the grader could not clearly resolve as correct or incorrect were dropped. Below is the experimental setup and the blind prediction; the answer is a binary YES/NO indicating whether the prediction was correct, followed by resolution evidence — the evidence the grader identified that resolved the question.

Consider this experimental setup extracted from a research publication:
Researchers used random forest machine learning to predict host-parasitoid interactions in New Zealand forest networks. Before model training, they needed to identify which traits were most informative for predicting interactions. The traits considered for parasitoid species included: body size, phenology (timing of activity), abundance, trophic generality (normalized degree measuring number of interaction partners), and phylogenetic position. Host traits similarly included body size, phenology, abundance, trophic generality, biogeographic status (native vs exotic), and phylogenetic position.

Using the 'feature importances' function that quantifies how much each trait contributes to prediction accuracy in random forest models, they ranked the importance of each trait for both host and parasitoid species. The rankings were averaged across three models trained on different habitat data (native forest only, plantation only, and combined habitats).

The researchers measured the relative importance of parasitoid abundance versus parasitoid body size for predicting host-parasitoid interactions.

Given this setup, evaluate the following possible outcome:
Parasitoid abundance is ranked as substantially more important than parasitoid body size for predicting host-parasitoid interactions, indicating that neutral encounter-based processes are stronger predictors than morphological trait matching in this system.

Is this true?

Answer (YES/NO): YES